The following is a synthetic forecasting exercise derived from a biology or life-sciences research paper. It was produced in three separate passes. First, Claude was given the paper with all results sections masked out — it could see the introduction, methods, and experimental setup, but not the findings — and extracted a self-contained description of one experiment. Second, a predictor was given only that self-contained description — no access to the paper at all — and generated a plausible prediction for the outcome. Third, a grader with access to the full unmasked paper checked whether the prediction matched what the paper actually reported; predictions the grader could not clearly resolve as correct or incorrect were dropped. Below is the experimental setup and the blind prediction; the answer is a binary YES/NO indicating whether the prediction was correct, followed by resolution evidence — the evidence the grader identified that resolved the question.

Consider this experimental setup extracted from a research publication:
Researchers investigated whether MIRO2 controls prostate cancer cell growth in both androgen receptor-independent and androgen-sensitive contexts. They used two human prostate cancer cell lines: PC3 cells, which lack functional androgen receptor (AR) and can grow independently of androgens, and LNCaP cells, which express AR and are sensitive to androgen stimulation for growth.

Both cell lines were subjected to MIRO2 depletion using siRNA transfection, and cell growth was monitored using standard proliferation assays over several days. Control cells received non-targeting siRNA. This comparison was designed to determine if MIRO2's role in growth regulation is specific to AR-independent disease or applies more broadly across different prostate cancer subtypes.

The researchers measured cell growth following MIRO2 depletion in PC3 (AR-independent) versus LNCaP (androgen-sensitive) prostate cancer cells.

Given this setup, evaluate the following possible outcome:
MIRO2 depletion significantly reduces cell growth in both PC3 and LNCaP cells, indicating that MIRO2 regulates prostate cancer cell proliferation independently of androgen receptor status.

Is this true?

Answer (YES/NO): NO